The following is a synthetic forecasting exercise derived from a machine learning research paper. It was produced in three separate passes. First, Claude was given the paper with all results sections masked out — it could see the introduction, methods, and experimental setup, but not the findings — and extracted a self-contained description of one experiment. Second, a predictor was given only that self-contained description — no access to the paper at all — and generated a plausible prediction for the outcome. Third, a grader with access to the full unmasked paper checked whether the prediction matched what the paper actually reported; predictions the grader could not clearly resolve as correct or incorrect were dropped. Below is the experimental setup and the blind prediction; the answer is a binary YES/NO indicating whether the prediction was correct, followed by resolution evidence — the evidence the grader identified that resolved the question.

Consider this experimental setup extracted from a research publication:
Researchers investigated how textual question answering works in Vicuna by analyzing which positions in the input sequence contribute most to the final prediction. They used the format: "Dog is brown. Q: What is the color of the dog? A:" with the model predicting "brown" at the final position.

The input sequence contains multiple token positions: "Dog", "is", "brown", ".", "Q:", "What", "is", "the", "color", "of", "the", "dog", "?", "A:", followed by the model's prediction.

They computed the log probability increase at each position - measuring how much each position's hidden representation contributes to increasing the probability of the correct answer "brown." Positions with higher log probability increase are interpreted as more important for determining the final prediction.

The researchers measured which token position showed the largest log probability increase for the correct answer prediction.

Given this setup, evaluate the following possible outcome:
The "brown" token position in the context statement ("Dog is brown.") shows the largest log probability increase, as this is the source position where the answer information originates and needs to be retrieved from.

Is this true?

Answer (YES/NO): YES